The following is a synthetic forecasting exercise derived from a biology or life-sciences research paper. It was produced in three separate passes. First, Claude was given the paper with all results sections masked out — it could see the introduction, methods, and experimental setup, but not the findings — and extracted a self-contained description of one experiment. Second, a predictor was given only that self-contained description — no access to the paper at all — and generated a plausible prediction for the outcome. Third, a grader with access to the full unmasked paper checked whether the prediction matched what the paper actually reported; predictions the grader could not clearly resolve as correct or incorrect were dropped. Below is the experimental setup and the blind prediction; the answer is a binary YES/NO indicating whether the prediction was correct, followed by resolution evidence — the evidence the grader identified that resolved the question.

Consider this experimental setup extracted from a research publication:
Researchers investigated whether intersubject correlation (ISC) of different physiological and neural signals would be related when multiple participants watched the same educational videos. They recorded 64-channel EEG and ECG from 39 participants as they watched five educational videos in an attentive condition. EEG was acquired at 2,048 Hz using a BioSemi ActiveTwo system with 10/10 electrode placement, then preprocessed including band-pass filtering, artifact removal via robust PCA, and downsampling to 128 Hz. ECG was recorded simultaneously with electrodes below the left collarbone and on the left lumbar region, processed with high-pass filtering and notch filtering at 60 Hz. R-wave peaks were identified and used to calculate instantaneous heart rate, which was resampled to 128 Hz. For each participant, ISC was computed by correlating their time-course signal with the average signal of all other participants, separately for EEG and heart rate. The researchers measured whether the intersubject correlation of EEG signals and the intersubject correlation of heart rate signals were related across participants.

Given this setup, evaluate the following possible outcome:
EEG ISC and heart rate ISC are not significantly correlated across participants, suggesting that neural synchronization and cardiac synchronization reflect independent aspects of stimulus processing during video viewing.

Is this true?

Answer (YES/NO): NO